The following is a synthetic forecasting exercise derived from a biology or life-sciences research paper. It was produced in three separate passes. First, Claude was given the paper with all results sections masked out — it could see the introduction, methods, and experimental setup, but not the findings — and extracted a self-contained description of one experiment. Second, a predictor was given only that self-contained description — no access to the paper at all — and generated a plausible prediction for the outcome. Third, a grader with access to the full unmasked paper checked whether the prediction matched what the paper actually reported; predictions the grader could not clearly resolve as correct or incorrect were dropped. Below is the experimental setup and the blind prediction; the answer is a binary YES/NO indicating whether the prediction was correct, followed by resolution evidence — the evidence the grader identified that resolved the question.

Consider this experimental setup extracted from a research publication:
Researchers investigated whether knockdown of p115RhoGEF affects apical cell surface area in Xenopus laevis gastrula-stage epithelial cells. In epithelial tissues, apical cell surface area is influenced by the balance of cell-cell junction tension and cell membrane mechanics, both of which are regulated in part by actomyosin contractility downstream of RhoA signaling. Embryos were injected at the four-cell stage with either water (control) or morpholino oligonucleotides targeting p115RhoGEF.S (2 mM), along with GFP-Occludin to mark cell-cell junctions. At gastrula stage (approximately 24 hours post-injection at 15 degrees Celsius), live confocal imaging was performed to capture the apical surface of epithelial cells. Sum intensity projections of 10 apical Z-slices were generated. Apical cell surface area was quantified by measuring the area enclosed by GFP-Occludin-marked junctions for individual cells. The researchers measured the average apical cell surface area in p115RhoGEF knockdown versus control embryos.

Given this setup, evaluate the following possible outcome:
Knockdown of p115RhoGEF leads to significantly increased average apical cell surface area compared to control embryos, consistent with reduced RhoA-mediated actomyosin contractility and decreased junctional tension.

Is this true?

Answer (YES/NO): YES